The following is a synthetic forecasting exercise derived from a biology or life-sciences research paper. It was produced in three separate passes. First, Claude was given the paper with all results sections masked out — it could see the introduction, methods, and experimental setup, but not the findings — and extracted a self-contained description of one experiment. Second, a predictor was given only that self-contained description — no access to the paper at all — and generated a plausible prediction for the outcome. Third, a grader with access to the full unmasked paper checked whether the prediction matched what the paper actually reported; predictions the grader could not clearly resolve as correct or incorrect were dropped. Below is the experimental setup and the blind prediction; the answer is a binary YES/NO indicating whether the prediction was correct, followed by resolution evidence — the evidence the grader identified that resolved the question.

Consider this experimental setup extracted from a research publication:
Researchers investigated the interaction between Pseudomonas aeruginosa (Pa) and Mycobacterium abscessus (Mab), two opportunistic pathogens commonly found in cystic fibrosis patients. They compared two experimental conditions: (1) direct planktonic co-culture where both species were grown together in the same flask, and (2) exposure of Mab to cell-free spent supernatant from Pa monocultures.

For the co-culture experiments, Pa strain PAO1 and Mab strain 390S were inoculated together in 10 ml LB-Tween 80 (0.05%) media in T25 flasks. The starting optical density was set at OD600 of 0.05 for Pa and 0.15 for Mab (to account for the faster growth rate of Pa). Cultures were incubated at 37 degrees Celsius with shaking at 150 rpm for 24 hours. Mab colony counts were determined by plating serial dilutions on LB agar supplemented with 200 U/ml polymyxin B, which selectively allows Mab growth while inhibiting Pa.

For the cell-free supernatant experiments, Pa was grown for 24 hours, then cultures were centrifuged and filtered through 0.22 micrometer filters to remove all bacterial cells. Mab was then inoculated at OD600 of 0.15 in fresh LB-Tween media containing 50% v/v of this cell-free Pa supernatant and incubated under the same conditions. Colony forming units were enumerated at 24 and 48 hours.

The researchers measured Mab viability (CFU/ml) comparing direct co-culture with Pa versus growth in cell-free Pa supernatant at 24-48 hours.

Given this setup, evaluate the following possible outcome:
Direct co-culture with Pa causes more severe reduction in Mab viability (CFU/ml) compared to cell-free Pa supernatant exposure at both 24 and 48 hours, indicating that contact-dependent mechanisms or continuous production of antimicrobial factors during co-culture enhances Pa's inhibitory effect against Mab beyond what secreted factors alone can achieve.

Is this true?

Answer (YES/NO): NO